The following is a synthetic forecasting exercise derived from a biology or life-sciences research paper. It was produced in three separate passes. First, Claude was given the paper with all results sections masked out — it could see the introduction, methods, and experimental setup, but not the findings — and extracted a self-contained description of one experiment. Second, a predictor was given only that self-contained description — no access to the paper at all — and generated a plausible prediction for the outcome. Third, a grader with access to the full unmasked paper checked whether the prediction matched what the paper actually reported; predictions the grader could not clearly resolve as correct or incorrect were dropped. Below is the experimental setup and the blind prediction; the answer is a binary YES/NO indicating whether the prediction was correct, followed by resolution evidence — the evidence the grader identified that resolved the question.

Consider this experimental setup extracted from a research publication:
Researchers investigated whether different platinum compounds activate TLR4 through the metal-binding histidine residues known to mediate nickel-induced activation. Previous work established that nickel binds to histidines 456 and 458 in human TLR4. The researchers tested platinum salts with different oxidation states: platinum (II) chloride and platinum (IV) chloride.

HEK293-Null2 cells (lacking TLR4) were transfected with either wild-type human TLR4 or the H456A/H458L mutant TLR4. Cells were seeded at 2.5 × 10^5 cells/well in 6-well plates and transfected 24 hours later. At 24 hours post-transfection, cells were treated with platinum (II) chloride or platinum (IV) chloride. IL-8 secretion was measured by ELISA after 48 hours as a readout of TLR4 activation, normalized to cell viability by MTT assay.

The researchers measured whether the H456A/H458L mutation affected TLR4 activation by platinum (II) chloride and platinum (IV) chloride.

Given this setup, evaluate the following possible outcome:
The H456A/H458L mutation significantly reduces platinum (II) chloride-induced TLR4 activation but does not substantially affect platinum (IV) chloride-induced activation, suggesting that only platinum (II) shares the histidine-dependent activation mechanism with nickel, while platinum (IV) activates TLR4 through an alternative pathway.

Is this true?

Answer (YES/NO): NO